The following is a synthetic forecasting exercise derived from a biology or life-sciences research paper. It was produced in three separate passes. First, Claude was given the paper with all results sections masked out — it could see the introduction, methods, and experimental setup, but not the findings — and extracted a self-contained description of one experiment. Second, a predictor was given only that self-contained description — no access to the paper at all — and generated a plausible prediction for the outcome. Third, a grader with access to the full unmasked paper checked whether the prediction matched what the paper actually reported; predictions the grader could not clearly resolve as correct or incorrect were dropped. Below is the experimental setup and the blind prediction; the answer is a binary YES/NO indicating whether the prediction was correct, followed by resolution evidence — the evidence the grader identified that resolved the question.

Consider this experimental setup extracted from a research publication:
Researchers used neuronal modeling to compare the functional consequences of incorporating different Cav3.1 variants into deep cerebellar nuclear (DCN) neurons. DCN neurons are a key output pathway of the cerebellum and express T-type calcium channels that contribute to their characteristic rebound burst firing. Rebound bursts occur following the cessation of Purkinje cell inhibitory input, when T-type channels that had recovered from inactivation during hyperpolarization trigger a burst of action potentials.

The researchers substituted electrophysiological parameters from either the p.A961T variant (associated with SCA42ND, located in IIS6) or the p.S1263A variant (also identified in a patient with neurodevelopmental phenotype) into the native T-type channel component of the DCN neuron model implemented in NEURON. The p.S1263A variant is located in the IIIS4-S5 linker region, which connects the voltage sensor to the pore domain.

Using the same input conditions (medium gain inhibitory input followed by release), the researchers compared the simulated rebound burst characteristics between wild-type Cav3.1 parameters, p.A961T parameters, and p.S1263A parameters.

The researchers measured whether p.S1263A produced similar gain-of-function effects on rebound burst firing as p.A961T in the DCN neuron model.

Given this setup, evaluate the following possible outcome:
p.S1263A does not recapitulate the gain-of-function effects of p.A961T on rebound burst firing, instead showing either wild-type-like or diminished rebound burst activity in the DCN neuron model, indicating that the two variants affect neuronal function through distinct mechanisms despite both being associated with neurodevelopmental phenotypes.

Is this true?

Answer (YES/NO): YES